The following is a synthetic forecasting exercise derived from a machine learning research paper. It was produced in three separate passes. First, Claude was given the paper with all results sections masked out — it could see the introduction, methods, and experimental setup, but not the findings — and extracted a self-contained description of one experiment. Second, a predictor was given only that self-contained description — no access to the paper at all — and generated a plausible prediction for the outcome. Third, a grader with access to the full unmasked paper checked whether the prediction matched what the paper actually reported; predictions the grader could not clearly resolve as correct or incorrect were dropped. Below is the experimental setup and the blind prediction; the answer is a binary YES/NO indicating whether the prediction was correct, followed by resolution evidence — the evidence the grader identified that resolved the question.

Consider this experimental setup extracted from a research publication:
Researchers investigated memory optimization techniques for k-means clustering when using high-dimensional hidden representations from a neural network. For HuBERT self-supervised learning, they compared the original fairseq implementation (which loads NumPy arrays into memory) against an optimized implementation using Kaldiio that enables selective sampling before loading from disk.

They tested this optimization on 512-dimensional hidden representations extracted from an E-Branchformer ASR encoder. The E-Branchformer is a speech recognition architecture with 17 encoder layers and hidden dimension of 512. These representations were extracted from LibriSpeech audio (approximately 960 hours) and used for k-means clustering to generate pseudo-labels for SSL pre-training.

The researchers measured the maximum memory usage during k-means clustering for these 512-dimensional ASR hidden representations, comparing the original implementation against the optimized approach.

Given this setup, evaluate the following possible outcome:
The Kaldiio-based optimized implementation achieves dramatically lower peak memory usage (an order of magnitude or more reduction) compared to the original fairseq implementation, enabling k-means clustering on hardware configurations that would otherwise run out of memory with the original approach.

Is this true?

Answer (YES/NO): YES